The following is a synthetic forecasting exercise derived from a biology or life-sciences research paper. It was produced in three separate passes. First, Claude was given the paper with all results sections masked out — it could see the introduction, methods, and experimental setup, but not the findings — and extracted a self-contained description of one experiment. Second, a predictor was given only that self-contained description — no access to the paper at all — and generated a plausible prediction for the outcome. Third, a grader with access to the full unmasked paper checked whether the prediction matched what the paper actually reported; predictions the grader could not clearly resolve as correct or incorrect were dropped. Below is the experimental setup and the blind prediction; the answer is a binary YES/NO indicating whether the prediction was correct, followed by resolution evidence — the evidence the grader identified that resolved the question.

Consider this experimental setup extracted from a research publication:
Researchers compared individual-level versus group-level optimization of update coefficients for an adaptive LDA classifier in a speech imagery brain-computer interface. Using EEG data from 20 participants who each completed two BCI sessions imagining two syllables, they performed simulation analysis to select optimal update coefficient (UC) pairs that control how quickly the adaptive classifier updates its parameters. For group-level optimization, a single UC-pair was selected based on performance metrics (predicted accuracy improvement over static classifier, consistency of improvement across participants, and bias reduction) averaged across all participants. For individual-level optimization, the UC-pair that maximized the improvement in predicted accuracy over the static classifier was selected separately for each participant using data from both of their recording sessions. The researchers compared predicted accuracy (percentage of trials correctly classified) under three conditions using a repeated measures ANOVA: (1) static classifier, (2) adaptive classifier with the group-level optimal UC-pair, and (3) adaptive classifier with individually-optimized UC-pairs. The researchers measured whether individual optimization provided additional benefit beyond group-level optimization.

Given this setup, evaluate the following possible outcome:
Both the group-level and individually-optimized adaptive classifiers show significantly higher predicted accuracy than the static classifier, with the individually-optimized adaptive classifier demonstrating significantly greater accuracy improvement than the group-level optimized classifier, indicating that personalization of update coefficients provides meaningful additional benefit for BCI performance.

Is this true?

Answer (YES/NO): YES